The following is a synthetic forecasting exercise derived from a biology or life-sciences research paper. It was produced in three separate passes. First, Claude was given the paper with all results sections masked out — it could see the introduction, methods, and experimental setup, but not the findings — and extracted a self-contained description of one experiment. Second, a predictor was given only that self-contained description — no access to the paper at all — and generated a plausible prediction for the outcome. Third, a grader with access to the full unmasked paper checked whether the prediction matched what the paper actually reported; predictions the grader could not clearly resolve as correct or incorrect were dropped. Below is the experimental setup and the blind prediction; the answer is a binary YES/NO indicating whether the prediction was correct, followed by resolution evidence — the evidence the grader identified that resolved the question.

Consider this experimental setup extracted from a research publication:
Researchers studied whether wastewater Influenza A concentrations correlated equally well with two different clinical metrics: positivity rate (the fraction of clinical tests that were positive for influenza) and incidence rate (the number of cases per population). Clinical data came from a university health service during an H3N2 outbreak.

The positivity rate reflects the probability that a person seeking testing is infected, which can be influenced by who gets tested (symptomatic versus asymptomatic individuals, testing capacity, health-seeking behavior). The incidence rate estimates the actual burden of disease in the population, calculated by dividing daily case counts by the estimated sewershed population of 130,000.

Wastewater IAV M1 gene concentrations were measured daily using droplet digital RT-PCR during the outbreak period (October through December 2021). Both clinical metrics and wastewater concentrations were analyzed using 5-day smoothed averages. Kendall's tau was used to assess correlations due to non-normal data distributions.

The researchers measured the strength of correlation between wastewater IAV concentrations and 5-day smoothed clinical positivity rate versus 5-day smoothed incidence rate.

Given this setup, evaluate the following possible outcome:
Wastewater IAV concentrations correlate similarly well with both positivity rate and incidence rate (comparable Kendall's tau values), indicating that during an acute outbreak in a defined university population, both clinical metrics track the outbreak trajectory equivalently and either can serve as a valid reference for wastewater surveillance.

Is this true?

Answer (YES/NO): YES